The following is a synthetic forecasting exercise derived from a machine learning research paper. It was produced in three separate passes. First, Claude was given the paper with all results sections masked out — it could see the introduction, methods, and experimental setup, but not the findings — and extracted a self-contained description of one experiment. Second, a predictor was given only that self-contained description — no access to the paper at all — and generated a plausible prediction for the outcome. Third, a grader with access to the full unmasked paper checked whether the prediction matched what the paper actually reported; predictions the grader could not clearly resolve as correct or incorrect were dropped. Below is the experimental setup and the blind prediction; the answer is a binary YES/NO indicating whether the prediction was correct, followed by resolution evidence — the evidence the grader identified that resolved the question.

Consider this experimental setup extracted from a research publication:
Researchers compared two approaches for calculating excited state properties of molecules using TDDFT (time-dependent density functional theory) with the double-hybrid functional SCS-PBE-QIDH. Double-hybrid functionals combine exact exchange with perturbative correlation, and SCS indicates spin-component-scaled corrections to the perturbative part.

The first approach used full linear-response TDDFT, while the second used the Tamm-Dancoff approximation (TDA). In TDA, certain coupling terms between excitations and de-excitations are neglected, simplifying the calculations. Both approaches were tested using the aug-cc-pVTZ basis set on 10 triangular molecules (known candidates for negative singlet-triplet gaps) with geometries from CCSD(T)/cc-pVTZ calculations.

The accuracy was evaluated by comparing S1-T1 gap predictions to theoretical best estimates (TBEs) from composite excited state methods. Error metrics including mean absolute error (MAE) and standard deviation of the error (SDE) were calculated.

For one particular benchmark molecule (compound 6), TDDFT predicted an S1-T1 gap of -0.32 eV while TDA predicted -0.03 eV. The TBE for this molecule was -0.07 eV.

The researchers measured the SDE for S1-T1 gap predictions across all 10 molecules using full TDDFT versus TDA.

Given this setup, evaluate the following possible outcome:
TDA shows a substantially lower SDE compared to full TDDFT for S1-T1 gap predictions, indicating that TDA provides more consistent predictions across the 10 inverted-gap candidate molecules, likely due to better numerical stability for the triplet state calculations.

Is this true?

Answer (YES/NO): NO